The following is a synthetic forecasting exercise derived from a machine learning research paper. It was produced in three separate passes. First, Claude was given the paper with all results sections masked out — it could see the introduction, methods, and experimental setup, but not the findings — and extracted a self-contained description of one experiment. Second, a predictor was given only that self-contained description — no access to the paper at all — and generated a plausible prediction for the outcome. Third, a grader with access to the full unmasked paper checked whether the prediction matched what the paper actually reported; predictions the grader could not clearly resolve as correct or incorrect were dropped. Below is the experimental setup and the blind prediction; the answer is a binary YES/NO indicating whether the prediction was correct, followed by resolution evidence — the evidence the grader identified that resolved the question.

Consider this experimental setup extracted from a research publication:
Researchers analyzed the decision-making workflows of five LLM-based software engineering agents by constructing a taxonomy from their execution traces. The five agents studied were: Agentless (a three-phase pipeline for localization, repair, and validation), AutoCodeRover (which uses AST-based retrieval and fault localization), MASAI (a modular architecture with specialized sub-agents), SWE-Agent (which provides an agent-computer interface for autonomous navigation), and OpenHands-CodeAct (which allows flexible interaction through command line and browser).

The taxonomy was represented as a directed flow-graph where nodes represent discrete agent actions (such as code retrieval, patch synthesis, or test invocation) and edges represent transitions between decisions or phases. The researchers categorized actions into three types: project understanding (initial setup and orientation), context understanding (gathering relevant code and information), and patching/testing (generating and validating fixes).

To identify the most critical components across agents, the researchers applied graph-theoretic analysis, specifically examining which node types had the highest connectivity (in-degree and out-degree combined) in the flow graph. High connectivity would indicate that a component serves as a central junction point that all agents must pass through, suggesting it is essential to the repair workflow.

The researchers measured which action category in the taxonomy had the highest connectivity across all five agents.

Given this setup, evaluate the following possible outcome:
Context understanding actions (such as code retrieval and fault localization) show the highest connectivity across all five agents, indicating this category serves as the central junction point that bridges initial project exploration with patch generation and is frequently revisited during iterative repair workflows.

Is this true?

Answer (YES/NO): YES